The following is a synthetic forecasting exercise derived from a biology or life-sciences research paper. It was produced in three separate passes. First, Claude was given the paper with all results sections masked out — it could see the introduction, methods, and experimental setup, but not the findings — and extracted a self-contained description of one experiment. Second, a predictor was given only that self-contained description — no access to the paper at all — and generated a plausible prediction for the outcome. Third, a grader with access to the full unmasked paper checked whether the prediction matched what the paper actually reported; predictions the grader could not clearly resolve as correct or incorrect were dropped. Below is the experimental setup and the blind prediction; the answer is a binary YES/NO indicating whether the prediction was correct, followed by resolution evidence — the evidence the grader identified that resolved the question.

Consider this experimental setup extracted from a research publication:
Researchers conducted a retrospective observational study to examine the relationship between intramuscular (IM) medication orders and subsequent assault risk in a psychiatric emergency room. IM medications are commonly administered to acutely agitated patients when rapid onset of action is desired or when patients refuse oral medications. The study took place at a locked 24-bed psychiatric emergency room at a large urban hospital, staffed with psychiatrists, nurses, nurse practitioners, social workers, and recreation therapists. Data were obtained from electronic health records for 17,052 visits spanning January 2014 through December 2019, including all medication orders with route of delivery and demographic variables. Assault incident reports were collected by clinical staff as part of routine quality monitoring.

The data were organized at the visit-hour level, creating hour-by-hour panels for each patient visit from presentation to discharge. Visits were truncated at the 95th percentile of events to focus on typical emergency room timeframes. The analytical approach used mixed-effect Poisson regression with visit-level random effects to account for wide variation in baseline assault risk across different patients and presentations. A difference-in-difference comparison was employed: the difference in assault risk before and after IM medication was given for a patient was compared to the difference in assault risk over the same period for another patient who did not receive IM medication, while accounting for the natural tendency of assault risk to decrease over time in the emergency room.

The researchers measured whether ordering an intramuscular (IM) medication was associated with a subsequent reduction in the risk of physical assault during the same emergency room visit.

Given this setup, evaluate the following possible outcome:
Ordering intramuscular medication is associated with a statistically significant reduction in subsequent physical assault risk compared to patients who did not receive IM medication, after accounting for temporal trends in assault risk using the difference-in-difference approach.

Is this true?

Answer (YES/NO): NO